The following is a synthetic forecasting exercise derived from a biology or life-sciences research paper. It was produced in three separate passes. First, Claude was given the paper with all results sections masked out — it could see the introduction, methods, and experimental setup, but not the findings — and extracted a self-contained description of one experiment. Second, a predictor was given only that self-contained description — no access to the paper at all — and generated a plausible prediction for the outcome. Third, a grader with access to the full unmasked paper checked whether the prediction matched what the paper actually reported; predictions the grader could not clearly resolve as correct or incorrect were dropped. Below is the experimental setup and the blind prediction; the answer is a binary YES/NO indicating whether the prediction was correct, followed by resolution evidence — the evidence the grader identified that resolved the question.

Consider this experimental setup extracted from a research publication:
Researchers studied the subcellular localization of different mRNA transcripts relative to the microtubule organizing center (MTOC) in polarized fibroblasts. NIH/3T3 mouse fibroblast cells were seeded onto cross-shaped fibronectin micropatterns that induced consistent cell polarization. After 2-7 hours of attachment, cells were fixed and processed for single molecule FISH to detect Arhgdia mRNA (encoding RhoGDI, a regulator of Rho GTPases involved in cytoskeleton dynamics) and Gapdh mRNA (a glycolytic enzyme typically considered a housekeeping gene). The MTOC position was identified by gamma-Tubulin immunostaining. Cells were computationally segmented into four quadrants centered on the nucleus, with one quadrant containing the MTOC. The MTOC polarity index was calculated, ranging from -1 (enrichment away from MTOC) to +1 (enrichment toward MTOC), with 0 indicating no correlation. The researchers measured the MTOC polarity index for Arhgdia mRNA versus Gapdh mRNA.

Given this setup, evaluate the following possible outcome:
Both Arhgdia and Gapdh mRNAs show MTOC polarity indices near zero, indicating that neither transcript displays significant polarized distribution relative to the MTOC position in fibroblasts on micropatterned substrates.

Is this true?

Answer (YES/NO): NO